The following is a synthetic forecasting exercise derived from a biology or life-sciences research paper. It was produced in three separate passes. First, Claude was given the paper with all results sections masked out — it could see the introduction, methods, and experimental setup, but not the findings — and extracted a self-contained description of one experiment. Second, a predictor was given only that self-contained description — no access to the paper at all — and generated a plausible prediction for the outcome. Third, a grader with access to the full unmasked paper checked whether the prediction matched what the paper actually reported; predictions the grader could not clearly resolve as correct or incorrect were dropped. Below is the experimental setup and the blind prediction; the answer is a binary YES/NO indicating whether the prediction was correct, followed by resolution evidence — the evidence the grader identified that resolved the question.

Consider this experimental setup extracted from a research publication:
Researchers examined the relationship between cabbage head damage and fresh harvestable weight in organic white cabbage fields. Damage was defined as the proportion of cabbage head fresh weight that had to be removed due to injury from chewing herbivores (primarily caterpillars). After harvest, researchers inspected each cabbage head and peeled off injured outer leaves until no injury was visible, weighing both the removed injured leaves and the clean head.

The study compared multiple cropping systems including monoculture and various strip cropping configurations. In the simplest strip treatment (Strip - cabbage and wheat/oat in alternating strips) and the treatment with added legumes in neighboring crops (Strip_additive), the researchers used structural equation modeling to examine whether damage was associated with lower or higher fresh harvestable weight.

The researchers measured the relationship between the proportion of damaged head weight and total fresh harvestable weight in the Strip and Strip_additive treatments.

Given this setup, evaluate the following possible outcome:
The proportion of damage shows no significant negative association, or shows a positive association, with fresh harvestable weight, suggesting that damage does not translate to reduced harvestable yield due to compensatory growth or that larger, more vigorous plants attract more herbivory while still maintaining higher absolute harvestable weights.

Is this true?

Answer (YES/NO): YES